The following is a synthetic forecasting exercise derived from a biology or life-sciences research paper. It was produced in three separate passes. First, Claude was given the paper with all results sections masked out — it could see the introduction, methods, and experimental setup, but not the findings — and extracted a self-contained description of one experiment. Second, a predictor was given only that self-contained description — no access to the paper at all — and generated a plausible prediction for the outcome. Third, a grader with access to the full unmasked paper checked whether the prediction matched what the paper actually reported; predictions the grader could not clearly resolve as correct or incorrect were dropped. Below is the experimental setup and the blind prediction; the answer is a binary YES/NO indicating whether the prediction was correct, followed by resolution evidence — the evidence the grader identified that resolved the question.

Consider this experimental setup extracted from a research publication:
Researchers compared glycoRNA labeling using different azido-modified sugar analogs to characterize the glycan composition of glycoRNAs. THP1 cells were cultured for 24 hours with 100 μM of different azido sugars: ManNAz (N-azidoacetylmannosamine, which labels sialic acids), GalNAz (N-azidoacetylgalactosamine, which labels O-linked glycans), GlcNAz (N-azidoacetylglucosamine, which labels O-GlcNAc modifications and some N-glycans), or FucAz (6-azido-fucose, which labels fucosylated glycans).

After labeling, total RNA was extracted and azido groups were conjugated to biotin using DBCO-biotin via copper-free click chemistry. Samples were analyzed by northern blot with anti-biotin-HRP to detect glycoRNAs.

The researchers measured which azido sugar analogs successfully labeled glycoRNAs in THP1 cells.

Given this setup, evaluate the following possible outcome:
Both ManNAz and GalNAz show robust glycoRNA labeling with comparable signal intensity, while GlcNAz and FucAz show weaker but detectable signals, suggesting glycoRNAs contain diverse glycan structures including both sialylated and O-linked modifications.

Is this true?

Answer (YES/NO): NO